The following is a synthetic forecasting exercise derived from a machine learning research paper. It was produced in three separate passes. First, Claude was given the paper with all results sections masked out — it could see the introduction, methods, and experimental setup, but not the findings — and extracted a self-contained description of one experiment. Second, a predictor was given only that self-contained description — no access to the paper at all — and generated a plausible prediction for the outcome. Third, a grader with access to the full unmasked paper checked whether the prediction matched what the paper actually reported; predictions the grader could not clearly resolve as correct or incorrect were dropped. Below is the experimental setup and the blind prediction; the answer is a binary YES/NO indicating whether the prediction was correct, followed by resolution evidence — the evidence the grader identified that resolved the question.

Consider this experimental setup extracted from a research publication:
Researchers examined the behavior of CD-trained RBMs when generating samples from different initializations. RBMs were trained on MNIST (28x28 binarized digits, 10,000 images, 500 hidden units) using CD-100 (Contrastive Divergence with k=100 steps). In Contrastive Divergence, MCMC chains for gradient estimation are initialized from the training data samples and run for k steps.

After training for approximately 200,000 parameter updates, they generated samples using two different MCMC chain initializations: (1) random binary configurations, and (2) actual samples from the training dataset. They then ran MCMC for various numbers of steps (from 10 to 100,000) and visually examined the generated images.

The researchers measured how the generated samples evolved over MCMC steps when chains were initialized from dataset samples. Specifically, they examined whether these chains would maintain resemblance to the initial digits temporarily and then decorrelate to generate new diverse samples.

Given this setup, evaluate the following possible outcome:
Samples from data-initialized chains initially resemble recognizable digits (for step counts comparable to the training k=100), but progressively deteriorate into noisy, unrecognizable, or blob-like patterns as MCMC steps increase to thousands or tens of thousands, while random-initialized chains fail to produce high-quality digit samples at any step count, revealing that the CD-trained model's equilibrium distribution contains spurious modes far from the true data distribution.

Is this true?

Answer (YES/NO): YES